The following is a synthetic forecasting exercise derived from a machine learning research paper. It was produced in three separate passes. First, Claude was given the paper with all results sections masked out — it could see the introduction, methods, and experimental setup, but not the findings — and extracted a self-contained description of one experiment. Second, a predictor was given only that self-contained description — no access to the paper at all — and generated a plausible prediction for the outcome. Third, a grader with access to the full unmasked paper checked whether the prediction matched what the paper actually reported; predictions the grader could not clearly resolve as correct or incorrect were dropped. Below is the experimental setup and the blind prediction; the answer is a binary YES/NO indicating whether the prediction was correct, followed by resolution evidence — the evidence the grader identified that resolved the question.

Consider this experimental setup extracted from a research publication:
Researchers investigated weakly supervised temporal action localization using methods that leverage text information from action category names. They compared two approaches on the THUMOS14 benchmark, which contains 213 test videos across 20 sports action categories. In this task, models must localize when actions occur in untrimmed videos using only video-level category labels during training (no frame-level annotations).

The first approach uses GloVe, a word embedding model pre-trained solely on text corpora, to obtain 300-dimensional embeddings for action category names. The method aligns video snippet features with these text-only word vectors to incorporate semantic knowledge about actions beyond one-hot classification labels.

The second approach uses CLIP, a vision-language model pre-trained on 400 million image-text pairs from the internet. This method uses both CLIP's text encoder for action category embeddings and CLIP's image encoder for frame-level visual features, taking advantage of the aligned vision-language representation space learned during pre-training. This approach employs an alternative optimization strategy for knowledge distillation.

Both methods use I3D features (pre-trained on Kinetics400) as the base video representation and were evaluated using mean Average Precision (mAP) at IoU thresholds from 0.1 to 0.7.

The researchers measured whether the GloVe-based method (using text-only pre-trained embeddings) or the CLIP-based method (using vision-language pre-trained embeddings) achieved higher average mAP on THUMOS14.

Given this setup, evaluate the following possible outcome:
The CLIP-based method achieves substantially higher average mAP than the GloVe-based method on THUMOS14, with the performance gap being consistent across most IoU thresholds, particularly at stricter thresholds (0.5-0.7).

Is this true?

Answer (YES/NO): NO